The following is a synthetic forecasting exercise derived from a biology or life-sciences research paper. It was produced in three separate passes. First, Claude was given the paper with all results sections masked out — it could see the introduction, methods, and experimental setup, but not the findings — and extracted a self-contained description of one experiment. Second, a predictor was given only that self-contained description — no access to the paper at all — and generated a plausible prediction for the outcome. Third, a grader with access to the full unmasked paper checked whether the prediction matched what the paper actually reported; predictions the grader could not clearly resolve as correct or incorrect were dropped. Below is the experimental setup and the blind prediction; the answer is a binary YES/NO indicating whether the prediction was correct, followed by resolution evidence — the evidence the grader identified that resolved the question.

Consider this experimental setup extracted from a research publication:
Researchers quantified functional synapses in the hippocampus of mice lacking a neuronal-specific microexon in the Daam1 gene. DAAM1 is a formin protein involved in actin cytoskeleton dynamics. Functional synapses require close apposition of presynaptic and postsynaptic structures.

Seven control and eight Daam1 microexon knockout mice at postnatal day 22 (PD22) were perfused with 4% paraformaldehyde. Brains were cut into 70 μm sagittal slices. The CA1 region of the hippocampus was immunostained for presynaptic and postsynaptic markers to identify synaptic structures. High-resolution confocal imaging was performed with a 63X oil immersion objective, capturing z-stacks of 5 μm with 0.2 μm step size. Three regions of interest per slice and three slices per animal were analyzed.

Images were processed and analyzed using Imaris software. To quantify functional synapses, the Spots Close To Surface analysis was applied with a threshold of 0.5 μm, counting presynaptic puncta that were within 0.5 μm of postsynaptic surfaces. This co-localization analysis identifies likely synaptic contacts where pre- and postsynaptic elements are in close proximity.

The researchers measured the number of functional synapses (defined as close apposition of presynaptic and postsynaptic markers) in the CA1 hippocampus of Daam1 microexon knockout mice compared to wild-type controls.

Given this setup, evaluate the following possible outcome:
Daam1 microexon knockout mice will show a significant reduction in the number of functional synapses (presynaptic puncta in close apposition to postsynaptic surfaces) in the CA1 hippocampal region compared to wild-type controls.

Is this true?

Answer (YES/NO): YES